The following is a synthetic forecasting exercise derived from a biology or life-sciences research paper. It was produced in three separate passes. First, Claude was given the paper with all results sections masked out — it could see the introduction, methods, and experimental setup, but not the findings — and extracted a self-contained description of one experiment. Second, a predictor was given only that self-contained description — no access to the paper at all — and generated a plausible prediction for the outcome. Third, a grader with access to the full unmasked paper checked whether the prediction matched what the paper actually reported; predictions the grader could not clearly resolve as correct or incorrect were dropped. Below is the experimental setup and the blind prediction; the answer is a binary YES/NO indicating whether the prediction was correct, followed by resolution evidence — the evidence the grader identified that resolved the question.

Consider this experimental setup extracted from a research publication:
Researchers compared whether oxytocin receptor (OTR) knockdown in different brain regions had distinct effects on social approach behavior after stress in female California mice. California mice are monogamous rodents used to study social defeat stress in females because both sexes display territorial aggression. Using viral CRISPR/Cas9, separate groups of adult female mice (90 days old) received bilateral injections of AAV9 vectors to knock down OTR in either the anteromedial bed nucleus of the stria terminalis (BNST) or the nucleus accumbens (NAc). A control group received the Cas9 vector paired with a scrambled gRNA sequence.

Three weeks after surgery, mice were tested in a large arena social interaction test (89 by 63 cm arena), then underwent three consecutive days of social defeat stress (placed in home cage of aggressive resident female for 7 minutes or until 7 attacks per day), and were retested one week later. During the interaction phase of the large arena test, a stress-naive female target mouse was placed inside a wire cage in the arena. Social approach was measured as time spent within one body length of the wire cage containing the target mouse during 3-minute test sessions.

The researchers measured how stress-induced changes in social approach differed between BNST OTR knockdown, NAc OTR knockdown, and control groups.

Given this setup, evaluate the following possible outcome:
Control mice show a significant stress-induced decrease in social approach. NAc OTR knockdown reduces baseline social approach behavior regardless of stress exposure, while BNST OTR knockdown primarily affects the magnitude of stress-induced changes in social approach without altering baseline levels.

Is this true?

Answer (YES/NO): NO